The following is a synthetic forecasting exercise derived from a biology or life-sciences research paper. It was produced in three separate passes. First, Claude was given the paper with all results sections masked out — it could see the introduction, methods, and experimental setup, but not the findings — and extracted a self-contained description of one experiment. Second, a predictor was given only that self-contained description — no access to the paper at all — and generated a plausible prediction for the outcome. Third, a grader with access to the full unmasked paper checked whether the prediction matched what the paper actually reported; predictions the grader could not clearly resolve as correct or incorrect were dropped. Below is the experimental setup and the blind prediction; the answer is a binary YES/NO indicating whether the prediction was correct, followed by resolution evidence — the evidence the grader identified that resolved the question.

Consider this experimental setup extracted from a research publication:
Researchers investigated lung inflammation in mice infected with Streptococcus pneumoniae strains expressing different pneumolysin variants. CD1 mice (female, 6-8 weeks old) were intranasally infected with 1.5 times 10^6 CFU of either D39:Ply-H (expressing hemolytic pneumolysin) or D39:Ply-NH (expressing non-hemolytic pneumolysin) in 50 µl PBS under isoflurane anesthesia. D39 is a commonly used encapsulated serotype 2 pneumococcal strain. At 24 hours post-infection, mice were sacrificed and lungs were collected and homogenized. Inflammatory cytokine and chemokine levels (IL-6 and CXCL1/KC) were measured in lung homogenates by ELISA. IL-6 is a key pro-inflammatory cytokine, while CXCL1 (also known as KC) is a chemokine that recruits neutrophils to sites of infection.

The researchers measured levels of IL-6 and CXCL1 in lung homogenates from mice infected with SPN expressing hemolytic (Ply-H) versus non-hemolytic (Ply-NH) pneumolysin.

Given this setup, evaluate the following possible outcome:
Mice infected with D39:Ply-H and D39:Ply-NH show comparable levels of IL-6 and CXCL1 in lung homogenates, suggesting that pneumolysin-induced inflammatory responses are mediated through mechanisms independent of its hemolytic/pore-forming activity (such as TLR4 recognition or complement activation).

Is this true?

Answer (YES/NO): NO